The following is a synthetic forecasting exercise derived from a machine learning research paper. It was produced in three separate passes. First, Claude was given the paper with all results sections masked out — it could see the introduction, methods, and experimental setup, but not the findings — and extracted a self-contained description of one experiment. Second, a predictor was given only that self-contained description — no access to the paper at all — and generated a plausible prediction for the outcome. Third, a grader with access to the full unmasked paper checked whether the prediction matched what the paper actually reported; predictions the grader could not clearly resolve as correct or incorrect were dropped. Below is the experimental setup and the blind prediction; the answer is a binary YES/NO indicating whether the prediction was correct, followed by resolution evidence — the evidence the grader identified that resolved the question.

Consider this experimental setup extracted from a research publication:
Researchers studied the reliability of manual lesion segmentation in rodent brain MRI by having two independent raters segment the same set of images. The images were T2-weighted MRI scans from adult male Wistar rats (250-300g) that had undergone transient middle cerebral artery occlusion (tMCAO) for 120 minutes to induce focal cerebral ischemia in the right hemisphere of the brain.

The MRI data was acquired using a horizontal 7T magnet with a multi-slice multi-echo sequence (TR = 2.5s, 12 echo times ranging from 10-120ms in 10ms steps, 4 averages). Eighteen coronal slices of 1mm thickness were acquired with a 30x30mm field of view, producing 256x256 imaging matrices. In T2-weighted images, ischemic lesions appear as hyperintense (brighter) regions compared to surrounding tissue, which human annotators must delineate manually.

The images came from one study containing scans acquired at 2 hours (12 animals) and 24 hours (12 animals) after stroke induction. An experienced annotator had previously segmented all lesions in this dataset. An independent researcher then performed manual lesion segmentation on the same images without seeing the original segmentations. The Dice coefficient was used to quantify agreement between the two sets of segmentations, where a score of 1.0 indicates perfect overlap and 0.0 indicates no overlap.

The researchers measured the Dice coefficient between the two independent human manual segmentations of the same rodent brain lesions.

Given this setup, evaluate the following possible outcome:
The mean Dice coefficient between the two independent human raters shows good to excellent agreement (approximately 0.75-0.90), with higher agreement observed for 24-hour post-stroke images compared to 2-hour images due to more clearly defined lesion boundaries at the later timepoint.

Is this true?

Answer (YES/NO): NO